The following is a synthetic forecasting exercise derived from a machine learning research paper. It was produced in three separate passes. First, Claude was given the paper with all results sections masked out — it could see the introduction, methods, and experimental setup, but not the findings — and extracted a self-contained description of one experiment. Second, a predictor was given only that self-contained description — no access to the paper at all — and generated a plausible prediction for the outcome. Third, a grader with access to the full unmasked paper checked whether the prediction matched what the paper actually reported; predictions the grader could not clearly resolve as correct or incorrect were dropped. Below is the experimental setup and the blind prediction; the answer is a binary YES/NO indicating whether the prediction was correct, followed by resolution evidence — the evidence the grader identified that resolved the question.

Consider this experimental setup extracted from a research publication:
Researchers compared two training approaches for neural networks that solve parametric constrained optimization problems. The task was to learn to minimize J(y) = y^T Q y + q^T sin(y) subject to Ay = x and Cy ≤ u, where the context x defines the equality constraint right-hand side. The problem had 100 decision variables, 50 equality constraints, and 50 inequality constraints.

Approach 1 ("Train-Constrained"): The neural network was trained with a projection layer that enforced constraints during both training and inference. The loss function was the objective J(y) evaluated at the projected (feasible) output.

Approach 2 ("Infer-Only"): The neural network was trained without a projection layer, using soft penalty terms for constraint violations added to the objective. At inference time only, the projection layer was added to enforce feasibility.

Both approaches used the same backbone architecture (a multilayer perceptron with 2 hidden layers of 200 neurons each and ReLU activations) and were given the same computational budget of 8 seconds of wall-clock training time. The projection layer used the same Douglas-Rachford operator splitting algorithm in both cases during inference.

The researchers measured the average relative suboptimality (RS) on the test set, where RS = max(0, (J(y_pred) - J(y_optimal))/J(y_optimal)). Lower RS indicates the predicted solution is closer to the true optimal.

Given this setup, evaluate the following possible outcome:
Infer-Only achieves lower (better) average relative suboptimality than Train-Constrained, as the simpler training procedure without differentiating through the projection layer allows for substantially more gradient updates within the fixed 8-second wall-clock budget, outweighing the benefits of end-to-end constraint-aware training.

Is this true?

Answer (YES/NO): NO